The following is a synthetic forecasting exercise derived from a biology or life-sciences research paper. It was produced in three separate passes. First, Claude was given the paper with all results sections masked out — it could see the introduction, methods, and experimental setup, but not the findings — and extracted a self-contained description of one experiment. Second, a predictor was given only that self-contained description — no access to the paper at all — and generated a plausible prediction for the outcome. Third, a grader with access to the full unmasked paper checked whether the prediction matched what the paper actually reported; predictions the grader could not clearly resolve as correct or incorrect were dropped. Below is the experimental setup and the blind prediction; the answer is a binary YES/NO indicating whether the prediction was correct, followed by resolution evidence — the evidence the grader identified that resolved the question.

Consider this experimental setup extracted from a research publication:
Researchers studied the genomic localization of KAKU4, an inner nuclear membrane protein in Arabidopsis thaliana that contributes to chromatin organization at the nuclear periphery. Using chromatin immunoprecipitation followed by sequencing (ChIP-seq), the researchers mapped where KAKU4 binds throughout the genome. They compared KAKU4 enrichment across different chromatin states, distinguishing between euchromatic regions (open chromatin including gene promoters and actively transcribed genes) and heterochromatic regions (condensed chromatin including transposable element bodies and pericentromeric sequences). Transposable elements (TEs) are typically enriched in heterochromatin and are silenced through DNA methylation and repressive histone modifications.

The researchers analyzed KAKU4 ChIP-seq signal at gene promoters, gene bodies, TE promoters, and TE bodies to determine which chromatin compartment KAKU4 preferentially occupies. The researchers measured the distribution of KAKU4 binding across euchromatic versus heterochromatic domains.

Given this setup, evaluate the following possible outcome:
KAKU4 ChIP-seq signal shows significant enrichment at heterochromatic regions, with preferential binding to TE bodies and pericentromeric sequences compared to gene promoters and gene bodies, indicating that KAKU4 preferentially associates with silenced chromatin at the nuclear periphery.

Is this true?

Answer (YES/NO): NO